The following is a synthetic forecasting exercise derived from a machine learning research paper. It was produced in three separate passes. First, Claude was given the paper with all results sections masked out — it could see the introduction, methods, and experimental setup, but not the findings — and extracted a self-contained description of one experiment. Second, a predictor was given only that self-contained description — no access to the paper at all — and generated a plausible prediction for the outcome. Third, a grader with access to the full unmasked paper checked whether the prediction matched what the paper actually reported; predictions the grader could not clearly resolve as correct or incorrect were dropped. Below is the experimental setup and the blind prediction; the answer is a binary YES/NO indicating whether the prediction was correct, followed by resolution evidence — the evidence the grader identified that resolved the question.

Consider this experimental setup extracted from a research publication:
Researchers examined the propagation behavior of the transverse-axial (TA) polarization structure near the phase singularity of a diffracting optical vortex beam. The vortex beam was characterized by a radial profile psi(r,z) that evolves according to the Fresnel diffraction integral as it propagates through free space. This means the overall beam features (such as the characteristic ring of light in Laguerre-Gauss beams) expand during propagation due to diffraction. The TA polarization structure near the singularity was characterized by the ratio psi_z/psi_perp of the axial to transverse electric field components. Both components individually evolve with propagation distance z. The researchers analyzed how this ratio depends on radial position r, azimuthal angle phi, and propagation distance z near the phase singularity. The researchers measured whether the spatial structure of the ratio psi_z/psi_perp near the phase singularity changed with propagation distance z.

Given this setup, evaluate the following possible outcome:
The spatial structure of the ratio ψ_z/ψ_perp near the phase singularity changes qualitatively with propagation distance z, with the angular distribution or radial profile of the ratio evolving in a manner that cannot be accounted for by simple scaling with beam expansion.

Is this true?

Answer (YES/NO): NO